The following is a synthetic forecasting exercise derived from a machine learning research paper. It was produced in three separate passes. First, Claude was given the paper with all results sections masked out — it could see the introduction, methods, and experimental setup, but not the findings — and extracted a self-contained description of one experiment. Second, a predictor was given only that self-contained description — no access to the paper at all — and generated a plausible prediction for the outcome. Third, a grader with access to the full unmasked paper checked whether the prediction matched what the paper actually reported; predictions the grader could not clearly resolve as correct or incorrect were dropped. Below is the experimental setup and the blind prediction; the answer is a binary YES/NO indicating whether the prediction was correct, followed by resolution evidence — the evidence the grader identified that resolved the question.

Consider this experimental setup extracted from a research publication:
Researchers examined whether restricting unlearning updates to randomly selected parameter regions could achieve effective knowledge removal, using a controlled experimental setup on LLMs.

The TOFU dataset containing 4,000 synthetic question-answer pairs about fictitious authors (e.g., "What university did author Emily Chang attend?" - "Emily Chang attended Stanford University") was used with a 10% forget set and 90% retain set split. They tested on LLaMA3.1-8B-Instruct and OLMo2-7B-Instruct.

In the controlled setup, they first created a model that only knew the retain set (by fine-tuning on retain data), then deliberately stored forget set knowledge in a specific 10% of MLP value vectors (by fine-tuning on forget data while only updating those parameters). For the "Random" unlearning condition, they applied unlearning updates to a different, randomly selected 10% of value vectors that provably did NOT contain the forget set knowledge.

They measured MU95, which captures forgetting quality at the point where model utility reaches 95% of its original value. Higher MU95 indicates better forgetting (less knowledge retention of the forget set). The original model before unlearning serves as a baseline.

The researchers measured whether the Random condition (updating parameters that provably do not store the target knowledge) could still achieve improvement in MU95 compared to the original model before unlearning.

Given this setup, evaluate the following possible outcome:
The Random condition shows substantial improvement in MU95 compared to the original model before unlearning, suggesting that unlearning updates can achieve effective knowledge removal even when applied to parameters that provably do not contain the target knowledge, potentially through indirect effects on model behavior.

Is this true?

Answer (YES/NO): YES